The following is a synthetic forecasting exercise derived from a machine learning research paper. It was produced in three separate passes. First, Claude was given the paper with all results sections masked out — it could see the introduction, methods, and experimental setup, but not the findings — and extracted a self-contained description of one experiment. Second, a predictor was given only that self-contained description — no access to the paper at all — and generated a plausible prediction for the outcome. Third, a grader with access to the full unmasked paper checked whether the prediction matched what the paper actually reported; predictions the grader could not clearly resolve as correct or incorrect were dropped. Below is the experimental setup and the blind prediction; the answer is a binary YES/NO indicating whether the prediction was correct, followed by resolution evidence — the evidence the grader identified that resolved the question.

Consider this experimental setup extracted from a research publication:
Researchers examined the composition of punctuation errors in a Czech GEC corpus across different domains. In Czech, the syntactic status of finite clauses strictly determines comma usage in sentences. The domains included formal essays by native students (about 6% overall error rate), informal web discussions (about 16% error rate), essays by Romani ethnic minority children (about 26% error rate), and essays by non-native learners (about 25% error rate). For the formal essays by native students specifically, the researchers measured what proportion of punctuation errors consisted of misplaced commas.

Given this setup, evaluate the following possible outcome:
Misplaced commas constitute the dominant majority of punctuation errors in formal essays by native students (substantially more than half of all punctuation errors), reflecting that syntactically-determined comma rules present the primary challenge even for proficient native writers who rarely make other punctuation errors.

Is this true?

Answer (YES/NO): NO